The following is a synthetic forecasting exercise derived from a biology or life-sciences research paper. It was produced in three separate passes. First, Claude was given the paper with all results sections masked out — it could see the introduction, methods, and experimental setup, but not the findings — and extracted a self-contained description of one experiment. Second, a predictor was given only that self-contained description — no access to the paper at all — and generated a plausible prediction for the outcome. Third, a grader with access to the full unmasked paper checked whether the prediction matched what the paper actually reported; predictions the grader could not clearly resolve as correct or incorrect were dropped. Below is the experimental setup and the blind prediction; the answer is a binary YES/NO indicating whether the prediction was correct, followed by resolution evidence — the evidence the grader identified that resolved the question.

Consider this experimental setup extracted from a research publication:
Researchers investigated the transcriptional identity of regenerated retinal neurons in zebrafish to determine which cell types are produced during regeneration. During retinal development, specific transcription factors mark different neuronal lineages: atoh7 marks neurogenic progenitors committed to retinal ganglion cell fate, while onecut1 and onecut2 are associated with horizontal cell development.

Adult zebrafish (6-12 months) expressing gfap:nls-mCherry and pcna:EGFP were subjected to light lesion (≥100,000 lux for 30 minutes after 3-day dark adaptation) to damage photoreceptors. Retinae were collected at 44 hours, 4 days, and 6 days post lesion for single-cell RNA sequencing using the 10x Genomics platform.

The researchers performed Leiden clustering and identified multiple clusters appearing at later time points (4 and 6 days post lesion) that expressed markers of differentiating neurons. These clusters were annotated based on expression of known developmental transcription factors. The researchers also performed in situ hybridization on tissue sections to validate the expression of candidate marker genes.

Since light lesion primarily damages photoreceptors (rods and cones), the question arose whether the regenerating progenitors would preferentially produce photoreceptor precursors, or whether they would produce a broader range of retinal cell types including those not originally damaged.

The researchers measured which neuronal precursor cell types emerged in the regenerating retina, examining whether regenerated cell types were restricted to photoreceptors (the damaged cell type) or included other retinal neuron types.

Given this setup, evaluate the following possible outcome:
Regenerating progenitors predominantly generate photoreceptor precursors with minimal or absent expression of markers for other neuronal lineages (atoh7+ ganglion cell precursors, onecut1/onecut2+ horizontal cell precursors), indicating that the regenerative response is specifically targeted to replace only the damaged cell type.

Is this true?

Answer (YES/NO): NO